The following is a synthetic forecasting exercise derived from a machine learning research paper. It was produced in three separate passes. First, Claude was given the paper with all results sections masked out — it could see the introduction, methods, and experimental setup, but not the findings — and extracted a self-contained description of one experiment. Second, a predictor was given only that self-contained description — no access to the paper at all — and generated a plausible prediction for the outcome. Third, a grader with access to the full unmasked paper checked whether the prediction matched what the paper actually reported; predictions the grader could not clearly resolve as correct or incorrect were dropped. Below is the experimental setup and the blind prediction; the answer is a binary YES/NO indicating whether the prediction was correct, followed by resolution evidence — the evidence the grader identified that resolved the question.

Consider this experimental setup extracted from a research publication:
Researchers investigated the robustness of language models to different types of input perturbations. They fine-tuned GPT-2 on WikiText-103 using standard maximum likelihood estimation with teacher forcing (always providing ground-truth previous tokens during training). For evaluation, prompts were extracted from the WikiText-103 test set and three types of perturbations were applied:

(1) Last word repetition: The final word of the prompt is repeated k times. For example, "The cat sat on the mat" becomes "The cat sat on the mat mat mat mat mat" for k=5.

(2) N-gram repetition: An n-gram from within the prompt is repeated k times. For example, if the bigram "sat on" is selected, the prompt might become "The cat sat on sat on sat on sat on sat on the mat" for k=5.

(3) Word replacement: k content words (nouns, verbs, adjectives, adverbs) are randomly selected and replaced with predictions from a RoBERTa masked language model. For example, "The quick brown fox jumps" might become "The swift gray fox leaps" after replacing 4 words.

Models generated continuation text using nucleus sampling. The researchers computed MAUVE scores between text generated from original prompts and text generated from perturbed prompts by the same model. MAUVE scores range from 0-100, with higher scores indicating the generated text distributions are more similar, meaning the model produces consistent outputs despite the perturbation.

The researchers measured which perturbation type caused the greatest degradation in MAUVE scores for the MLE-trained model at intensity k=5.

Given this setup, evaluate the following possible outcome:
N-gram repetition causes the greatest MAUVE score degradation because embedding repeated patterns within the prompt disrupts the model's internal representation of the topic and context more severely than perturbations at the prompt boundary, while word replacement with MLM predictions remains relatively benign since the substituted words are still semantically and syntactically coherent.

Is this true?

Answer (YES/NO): NO